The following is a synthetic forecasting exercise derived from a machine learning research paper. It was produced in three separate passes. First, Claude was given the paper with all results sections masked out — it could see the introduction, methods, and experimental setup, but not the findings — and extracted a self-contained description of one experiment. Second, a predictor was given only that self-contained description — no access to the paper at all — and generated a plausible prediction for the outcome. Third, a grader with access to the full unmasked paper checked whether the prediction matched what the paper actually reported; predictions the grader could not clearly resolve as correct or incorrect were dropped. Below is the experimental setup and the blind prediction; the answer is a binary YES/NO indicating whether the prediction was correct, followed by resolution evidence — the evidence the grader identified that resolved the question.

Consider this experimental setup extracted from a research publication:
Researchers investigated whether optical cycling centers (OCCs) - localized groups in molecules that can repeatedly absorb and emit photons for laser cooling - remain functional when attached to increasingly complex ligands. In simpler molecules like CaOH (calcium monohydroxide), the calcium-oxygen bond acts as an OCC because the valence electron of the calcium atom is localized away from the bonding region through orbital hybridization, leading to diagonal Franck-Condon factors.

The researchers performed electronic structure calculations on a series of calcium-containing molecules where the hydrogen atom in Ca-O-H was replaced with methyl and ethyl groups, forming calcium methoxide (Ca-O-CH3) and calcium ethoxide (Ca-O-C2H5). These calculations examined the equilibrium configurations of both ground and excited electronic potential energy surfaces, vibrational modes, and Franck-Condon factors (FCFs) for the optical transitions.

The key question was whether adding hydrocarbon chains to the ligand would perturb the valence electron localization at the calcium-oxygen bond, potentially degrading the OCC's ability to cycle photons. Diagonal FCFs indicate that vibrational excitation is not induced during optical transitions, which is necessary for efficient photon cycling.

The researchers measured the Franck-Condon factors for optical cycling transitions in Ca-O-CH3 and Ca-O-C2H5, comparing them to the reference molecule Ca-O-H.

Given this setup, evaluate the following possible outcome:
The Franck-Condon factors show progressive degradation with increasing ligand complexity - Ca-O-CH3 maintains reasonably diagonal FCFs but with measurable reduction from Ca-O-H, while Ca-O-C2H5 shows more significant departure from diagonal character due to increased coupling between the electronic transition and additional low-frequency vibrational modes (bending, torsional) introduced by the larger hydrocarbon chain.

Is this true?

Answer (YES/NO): NO